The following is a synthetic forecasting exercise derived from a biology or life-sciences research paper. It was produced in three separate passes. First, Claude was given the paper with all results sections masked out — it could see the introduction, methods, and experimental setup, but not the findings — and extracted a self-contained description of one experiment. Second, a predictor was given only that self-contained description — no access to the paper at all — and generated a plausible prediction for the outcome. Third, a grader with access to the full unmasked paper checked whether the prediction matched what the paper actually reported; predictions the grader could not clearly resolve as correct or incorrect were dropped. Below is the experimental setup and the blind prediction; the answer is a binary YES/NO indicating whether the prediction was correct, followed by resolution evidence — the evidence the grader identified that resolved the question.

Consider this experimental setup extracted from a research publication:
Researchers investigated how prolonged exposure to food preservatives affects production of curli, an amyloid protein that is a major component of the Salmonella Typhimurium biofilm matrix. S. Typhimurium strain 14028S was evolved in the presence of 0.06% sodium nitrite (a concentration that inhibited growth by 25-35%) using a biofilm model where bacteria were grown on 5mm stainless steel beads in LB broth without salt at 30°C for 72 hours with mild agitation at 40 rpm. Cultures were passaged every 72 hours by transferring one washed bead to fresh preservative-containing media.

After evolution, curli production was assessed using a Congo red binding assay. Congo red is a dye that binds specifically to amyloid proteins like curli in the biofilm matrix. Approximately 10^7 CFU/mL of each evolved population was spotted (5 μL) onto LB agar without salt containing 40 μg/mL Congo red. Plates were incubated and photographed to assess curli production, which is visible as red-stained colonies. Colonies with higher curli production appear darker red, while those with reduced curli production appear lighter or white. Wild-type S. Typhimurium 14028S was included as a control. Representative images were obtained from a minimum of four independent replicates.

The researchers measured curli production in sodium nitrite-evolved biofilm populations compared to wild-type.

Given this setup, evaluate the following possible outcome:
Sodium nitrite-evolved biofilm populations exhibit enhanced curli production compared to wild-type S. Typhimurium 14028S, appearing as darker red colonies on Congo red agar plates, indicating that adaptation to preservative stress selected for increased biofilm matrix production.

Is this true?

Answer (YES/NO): NO